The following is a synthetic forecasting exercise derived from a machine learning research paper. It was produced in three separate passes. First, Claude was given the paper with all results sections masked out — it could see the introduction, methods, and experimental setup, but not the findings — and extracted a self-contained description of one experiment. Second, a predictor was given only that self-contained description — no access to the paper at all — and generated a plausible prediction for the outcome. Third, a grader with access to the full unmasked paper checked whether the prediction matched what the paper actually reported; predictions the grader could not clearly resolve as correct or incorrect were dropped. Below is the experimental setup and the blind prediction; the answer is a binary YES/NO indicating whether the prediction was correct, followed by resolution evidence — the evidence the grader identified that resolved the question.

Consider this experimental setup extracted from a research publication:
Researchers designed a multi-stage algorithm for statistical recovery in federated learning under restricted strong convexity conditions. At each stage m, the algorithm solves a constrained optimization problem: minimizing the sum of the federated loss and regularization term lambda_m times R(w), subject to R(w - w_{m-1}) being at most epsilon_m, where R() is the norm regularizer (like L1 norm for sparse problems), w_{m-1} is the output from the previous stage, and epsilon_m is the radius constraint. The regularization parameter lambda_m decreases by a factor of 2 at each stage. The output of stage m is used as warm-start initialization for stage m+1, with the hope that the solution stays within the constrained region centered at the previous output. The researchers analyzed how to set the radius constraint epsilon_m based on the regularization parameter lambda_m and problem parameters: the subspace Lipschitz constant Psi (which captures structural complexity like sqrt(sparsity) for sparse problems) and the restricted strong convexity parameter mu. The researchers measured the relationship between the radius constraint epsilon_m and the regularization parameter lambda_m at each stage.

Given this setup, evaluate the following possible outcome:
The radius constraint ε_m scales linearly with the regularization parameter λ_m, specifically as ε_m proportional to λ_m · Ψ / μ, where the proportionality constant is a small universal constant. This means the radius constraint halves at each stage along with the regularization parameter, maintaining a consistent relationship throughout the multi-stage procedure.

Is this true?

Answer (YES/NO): NO